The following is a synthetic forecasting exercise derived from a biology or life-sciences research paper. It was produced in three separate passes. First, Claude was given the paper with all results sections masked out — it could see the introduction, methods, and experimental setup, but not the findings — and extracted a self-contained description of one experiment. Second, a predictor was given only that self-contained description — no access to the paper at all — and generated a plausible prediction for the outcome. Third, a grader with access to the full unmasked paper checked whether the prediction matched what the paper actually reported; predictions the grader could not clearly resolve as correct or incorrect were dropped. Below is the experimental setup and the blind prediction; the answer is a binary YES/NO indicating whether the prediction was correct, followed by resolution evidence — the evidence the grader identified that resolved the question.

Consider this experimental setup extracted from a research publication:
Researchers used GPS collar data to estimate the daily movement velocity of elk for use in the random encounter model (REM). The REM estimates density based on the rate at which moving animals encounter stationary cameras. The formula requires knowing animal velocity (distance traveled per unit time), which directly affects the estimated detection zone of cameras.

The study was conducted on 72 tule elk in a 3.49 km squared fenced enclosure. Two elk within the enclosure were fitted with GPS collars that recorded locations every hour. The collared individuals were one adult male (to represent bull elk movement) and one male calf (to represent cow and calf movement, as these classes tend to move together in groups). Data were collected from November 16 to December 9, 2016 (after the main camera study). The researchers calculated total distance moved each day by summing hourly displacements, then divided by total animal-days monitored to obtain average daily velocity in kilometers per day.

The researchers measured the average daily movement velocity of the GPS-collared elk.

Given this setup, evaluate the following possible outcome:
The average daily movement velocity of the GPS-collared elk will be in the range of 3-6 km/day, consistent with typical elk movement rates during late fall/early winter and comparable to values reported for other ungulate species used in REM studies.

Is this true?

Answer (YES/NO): NO